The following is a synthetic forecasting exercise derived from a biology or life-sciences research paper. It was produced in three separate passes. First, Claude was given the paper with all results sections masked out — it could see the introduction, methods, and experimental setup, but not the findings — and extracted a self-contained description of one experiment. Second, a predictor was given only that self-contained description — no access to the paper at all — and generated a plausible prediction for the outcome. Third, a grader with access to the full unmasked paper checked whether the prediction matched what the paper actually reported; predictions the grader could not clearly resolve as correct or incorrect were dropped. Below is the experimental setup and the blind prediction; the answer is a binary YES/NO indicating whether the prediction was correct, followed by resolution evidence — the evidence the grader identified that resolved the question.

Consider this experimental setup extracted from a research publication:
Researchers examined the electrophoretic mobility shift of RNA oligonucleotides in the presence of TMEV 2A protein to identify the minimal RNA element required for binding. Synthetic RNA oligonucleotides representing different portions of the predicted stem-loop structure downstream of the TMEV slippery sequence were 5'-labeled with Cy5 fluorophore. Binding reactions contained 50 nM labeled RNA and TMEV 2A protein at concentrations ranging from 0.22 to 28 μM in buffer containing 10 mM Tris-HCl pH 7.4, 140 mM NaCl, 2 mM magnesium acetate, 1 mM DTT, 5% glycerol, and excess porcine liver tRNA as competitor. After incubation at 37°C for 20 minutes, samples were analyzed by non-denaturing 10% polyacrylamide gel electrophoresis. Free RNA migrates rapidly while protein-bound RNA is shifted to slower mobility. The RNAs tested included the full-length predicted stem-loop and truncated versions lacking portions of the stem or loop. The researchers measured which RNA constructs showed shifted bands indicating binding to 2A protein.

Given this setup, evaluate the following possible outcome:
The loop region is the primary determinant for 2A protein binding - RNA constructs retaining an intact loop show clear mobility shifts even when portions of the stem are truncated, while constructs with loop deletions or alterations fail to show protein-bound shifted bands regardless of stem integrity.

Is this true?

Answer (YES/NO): NO